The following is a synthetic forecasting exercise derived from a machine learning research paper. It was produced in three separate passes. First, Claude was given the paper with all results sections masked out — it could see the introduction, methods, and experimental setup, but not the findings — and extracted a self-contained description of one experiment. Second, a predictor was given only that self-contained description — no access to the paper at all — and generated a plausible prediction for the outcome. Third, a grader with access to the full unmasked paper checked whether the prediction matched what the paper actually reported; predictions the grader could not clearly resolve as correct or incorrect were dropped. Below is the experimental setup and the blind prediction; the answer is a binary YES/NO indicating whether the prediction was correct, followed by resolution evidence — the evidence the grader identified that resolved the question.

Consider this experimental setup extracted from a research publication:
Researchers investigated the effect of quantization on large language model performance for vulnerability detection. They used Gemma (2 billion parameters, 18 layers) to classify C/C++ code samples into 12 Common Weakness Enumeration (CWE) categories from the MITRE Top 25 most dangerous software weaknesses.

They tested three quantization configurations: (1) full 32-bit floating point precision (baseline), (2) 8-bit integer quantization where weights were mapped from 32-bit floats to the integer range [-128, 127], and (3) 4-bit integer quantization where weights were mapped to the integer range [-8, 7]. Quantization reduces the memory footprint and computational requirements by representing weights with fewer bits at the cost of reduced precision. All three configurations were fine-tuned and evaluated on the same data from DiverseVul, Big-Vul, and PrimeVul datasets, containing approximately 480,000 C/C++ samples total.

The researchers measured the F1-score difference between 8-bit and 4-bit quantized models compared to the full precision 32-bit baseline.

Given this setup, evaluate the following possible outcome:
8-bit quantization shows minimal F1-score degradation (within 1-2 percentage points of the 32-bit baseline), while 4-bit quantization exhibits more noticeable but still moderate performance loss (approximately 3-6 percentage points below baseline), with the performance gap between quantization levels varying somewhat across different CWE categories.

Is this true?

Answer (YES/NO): NO